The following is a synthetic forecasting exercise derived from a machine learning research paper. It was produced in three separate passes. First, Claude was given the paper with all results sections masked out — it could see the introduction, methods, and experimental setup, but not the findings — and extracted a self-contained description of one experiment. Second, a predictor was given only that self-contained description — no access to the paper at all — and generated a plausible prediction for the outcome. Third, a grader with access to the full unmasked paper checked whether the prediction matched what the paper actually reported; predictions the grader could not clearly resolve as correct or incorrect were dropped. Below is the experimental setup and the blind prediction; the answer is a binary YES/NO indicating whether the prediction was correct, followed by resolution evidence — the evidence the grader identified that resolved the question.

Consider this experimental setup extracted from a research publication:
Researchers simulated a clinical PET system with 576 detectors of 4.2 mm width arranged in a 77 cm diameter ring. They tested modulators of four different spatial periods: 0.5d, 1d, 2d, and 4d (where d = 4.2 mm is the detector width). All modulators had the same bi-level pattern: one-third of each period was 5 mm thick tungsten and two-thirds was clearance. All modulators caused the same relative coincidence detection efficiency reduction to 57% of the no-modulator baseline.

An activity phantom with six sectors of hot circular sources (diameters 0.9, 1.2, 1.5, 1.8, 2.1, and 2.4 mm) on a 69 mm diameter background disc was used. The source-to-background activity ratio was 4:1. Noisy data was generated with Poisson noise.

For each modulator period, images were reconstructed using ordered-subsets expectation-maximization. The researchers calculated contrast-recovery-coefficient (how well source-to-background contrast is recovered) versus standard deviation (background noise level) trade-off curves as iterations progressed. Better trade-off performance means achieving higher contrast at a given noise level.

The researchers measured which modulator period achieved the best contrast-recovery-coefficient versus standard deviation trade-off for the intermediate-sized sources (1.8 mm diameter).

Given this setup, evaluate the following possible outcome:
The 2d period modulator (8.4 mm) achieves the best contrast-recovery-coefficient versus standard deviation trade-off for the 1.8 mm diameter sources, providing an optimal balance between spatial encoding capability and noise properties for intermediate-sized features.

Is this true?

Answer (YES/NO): YES